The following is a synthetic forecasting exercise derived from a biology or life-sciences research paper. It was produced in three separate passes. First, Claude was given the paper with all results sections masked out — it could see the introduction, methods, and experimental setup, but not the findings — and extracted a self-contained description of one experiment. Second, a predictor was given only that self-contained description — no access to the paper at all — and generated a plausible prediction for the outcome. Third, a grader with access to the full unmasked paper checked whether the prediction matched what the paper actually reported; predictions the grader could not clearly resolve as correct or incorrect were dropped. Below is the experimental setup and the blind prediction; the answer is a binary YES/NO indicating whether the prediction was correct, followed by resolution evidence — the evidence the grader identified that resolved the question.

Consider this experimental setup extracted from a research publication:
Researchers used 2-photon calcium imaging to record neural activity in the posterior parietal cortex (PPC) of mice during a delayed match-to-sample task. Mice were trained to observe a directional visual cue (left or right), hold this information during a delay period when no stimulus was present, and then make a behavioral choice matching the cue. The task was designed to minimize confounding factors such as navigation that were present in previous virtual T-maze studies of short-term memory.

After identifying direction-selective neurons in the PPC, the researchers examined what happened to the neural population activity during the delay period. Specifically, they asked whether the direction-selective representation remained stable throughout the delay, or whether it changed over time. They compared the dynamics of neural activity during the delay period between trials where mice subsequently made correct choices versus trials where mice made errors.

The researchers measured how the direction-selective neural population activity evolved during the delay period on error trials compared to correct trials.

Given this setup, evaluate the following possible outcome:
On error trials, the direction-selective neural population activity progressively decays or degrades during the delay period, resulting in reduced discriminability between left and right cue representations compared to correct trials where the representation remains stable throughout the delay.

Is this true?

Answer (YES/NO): NO